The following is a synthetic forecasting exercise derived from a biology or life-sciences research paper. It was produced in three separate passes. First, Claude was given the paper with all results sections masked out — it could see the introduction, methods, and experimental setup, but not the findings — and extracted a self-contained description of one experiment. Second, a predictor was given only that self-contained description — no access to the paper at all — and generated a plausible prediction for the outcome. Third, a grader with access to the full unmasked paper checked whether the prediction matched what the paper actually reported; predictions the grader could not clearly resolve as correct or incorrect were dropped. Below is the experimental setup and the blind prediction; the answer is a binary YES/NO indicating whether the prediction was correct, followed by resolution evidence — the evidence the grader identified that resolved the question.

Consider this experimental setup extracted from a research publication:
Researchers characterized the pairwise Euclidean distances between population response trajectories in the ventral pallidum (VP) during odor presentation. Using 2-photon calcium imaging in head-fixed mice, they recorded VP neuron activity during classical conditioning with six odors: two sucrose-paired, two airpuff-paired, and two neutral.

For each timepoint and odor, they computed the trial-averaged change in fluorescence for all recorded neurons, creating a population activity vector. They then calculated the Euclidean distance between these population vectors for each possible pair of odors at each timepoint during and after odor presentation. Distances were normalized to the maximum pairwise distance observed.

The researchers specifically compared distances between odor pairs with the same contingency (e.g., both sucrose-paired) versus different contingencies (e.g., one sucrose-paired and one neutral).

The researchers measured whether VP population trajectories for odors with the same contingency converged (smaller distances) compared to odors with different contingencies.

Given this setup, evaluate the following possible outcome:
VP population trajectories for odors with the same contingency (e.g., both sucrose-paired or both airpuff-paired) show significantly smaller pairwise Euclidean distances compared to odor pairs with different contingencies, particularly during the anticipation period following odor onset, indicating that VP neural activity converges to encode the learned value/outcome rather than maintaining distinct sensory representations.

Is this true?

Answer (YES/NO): YES